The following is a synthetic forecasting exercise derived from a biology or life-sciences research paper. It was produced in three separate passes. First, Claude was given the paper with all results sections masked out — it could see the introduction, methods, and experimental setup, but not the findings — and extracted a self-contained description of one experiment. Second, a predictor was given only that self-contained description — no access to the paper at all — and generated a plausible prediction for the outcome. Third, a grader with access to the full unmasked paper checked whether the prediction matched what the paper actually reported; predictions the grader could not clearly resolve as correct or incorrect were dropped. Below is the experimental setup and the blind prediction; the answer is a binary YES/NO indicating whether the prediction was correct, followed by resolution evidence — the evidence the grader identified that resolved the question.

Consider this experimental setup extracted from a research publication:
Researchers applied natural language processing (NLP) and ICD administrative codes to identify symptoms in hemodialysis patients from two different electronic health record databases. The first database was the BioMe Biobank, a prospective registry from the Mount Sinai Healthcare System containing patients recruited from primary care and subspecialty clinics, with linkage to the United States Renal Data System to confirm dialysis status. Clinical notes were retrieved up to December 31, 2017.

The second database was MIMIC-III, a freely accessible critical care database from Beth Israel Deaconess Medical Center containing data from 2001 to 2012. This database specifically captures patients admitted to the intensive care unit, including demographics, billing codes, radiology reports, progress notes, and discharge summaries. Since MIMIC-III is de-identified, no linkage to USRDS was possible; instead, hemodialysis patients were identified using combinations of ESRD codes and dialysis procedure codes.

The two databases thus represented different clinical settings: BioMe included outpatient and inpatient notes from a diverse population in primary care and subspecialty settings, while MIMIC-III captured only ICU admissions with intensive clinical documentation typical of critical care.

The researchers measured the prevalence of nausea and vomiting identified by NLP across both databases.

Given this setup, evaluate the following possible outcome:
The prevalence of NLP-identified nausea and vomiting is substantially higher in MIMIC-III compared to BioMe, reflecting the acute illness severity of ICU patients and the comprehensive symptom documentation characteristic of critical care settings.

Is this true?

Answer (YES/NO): NO